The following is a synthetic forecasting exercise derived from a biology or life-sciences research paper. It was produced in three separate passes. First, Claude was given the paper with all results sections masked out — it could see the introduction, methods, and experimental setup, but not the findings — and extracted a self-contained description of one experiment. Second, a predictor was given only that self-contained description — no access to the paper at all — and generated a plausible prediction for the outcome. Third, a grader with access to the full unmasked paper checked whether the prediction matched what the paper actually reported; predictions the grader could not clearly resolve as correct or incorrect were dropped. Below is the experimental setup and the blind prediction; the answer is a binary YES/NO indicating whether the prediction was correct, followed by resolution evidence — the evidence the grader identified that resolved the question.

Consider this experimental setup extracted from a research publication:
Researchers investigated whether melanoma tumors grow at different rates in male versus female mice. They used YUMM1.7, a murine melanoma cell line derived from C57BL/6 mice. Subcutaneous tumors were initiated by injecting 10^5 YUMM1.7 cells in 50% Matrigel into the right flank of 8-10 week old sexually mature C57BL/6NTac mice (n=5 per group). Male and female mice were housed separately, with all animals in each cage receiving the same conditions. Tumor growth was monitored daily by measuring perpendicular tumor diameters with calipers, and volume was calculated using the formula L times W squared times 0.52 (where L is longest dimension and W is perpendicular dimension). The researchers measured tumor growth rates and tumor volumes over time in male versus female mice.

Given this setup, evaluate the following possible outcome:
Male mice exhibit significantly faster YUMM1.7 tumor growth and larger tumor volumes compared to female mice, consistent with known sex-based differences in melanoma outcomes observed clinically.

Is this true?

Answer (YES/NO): YES